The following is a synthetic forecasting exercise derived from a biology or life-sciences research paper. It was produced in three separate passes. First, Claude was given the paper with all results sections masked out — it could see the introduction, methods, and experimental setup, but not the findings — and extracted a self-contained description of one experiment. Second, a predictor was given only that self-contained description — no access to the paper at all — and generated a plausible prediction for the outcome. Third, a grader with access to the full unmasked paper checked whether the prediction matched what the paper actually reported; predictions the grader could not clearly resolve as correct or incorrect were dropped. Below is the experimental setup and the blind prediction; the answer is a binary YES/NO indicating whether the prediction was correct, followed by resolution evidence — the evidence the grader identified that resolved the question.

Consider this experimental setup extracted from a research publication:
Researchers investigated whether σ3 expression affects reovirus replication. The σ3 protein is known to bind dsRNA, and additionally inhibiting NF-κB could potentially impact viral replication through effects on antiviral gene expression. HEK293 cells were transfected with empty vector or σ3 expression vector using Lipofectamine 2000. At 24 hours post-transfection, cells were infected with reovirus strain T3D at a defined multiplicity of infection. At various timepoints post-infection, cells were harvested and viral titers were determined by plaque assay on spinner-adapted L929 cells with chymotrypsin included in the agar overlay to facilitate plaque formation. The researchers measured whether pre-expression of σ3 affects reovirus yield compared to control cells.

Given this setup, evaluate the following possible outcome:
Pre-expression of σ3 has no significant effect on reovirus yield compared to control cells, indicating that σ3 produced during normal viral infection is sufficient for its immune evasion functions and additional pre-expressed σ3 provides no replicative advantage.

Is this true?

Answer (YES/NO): NO